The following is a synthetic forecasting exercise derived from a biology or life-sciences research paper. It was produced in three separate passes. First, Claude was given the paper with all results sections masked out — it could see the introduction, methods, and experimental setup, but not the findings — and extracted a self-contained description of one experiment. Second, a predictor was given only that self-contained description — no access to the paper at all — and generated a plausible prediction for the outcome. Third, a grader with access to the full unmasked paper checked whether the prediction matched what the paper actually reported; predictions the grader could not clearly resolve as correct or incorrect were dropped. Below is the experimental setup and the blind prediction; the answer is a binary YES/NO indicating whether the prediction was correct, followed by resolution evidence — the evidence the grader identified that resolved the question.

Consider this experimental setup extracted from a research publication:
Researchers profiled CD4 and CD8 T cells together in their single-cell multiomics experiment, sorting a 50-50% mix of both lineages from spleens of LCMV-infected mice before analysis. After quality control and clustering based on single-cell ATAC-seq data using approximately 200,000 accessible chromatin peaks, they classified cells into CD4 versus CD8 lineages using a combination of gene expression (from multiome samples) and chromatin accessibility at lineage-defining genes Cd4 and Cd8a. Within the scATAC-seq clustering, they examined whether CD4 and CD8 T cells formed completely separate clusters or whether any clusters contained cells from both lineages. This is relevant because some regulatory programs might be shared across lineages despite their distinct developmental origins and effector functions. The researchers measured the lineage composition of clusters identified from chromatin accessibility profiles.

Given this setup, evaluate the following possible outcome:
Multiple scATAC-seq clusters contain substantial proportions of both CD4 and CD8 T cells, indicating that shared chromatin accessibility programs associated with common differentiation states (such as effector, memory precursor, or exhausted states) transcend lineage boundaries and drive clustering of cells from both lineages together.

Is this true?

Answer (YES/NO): YES